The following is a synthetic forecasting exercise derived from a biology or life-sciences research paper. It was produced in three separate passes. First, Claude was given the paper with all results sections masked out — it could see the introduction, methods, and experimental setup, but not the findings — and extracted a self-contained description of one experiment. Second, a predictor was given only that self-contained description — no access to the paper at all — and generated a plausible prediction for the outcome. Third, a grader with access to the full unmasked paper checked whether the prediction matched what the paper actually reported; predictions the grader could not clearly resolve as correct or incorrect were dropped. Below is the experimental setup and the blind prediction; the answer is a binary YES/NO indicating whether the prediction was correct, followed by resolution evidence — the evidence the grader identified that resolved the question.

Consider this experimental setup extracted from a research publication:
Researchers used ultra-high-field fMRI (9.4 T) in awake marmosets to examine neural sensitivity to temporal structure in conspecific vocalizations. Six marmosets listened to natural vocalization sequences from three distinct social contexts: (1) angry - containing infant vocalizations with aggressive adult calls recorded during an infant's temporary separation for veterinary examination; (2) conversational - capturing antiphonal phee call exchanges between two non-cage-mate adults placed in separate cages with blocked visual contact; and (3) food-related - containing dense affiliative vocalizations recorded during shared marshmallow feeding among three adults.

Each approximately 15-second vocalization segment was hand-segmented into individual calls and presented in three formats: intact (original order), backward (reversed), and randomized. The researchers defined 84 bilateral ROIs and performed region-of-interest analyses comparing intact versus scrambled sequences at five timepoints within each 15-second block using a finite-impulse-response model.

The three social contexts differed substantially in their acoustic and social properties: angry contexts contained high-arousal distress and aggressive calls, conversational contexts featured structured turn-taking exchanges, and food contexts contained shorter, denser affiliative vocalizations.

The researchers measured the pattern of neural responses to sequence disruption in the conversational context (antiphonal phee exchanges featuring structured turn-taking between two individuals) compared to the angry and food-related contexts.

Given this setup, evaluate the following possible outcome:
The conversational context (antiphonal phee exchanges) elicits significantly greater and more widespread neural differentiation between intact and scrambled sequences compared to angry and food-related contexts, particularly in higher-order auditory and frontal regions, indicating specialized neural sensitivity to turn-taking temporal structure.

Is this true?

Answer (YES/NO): NO